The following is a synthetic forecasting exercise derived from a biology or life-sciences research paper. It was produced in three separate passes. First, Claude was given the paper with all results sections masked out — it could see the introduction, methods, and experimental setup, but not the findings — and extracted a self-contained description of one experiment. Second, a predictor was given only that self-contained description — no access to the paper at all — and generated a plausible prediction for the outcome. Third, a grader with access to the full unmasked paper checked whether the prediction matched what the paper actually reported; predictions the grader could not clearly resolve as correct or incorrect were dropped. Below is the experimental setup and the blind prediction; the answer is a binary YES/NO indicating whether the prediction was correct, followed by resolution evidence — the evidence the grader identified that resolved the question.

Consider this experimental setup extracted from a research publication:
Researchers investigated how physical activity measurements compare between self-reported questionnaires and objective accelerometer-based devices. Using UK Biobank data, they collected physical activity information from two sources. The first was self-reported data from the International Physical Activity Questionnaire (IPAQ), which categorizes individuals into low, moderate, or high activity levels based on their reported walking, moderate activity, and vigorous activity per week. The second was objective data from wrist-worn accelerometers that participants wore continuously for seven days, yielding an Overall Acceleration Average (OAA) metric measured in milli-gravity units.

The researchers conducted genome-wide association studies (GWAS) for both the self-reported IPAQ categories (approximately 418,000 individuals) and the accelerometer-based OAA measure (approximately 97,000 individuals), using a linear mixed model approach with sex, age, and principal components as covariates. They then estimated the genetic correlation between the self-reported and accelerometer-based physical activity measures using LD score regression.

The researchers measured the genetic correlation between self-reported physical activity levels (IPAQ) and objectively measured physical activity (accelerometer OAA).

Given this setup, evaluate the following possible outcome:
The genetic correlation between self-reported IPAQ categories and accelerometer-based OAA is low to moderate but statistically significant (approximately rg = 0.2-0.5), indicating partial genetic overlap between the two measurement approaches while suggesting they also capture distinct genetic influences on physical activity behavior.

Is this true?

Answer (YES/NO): NO